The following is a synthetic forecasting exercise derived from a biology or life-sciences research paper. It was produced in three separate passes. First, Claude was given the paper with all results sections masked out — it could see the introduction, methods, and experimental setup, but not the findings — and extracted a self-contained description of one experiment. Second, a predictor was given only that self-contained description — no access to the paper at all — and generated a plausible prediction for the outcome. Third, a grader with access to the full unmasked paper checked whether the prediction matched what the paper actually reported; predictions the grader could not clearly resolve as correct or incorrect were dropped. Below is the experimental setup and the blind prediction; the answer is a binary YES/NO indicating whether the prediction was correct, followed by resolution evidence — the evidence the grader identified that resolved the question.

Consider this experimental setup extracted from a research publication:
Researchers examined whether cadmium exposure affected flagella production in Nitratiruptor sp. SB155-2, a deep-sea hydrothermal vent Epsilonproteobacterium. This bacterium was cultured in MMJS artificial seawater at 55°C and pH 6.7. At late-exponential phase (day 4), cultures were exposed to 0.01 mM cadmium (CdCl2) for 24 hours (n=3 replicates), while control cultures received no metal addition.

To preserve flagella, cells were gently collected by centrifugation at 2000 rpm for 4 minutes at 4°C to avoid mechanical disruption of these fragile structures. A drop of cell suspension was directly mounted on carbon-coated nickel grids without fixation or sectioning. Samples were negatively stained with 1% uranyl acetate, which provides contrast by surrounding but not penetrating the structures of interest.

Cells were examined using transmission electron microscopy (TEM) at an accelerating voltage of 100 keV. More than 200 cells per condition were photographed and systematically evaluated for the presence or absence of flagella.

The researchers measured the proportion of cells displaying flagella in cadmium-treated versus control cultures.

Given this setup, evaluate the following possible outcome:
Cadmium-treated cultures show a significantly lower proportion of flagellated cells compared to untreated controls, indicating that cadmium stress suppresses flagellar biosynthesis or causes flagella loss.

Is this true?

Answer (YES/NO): NO